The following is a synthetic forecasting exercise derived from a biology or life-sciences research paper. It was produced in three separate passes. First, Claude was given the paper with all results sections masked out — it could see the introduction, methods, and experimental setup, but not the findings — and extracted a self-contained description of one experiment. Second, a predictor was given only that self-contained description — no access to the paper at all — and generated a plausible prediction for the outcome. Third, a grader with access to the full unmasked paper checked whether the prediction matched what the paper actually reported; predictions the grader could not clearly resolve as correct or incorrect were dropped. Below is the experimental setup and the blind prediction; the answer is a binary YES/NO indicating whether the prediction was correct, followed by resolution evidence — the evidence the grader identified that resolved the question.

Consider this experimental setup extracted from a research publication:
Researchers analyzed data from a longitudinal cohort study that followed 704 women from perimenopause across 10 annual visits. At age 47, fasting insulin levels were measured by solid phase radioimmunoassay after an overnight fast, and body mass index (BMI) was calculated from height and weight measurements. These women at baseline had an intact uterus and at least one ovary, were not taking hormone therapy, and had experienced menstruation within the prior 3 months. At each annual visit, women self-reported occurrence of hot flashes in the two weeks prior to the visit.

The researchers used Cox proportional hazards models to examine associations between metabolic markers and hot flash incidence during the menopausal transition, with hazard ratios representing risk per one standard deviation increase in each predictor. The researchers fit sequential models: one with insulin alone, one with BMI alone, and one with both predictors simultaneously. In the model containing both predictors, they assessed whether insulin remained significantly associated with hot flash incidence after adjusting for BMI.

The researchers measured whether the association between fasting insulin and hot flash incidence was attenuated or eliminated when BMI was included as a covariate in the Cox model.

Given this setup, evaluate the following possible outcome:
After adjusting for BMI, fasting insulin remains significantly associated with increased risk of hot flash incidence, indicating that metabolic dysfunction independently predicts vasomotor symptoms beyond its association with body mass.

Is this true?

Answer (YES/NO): YES